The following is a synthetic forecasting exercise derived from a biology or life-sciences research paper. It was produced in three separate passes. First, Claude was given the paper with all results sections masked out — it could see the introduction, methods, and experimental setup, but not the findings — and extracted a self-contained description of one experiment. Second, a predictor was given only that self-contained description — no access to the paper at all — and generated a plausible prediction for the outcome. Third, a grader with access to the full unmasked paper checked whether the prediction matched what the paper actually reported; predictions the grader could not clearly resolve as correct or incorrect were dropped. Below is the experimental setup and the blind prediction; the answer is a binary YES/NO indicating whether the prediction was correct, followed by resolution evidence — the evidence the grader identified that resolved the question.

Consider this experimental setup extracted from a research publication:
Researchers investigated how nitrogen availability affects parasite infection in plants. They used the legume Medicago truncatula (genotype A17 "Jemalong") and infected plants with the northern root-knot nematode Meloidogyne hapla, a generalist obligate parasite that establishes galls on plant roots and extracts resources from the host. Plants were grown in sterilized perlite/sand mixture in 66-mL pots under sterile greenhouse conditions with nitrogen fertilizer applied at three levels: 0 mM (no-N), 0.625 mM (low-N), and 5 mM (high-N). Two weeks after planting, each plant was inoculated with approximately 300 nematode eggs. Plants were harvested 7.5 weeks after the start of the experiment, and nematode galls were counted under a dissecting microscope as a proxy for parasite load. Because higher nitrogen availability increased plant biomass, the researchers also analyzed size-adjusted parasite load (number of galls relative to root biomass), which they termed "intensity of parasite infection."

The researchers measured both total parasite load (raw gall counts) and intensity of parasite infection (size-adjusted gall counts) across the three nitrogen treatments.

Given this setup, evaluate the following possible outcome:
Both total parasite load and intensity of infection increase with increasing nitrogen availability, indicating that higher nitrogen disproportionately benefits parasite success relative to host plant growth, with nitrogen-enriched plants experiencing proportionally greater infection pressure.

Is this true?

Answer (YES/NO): NO